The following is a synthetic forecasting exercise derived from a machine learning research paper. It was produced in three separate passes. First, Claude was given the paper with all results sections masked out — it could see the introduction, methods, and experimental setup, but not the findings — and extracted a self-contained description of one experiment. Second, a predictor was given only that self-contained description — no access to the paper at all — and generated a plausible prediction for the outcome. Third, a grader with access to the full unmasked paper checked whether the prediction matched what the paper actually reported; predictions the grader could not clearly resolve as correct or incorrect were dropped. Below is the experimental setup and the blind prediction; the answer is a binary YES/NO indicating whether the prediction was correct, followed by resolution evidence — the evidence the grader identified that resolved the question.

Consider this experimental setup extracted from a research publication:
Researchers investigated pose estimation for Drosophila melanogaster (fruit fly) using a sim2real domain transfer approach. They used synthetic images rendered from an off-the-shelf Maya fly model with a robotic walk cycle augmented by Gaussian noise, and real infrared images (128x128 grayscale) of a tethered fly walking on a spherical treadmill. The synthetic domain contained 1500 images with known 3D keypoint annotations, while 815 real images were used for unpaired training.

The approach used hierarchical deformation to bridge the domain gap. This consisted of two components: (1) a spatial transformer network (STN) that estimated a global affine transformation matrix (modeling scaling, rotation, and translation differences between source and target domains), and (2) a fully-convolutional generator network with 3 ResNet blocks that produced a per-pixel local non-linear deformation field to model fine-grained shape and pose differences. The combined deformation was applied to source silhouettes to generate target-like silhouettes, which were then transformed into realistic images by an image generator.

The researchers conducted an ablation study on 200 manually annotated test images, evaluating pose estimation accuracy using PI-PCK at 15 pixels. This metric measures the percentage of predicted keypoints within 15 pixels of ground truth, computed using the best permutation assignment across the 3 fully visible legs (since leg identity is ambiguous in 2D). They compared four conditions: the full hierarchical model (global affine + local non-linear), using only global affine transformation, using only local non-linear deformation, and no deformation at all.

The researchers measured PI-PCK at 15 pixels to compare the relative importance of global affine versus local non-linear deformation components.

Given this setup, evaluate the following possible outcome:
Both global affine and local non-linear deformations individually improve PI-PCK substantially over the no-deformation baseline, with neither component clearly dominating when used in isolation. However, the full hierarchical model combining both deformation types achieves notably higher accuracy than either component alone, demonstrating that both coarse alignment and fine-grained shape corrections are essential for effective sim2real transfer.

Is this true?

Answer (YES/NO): NO